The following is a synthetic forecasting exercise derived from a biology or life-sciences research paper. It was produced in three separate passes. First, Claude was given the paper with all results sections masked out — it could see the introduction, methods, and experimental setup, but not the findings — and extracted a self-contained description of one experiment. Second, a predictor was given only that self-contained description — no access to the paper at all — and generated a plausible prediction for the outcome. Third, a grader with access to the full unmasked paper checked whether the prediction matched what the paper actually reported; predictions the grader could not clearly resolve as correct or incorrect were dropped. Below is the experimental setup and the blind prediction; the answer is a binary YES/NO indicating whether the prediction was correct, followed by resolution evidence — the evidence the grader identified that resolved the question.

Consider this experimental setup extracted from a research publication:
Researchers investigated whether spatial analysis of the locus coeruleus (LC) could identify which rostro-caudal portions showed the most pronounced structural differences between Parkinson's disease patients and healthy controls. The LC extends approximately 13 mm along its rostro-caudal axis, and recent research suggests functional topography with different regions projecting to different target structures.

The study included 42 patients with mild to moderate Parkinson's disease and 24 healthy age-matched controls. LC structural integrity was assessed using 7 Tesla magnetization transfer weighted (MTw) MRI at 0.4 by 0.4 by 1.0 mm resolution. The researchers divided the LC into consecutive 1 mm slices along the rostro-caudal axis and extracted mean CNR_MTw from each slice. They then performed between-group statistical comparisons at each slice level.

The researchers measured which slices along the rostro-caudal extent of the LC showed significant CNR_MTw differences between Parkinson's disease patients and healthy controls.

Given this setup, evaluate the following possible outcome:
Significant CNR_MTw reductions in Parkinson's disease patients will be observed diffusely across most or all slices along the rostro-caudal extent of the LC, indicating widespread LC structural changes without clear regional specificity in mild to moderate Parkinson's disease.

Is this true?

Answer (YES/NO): NO